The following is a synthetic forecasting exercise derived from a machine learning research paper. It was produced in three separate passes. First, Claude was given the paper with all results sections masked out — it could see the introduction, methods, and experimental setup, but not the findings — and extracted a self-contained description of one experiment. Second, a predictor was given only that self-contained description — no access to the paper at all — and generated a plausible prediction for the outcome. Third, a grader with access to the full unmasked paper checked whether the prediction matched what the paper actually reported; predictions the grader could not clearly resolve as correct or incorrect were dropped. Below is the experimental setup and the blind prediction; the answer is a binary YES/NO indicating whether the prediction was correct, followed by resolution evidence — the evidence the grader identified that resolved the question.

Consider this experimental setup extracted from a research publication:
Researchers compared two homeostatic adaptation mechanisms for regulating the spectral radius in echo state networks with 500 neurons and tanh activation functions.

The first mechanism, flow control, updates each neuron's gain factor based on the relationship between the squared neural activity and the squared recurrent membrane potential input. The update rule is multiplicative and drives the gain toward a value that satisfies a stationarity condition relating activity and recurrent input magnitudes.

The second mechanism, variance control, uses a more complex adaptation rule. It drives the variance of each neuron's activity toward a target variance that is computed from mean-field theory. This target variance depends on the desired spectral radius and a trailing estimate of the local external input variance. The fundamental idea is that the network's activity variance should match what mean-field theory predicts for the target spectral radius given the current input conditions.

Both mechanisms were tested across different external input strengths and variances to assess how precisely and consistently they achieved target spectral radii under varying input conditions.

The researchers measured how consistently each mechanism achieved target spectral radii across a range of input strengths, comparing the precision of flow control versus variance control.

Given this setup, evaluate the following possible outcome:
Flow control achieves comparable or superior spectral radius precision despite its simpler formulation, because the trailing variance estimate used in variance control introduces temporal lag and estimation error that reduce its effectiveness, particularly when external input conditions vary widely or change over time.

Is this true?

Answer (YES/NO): NO